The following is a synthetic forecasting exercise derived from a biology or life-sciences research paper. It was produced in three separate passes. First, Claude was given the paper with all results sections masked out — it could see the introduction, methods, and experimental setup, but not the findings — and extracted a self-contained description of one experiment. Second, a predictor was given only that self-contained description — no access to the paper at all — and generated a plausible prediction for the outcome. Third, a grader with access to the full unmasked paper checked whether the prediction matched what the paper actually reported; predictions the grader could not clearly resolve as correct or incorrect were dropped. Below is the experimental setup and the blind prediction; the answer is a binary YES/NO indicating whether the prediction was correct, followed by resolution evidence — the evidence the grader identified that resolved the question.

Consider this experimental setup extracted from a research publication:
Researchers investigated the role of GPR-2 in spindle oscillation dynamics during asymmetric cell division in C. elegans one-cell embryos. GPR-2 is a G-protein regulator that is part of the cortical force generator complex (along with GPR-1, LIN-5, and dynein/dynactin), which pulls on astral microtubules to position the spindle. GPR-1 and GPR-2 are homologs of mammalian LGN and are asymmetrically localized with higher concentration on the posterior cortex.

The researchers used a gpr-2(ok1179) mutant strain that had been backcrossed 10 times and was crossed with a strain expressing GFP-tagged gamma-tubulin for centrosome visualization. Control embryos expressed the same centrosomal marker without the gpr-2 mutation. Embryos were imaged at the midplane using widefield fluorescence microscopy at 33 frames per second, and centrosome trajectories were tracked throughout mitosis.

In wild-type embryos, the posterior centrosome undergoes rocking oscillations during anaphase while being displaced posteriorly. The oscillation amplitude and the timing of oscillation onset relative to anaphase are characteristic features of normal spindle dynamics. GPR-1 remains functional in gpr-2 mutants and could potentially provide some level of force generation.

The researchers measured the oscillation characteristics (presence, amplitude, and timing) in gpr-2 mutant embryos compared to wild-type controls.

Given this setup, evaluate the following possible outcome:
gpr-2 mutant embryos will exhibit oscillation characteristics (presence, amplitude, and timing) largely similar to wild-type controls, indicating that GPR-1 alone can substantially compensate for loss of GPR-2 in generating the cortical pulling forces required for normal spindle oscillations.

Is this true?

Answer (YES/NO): NO